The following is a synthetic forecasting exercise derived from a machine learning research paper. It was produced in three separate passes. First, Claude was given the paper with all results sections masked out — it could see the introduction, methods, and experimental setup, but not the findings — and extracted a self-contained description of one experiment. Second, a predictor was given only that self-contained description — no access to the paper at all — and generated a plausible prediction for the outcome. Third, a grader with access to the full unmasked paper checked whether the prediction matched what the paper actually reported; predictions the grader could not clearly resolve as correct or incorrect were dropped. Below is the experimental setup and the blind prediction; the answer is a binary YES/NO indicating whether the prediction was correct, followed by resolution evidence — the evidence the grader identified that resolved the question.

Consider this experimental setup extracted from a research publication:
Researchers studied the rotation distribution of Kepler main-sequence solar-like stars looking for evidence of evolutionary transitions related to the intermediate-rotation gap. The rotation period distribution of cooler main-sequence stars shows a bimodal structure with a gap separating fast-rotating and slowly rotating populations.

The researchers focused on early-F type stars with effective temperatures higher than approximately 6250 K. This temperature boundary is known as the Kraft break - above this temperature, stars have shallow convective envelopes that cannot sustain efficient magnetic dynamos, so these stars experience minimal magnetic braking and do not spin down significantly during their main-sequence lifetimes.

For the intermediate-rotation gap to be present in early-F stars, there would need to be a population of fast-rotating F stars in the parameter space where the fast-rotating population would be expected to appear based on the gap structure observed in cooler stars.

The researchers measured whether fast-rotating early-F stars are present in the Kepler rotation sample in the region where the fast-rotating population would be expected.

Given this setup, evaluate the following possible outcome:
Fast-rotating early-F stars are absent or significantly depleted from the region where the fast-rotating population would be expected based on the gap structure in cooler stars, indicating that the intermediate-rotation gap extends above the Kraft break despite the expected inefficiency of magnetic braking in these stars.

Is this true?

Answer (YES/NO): NO